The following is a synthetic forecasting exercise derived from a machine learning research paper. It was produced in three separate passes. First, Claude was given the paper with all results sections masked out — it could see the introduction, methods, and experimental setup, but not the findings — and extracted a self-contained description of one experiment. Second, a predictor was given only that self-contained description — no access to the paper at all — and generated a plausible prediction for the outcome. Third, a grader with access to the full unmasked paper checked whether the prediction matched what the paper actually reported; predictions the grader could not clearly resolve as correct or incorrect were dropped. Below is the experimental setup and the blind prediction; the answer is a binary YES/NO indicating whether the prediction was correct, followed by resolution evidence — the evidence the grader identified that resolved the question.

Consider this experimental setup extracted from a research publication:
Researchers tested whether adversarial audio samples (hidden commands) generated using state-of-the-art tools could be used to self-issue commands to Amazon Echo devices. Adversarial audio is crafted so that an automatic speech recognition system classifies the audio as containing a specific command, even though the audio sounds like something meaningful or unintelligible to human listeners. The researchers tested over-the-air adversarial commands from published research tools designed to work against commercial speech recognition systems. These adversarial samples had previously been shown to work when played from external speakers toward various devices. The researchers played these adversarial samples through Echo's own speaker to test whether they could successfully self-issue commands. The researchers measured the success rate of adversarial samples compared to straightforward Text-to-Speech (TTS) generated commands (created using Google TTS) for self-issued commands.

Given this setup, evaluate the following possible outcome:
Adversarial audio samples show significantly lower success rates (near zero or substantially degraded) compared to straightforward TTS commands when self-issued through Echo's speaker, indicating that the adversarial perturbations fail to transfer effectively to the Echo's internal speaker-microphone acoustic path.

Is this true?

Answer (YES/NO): YES